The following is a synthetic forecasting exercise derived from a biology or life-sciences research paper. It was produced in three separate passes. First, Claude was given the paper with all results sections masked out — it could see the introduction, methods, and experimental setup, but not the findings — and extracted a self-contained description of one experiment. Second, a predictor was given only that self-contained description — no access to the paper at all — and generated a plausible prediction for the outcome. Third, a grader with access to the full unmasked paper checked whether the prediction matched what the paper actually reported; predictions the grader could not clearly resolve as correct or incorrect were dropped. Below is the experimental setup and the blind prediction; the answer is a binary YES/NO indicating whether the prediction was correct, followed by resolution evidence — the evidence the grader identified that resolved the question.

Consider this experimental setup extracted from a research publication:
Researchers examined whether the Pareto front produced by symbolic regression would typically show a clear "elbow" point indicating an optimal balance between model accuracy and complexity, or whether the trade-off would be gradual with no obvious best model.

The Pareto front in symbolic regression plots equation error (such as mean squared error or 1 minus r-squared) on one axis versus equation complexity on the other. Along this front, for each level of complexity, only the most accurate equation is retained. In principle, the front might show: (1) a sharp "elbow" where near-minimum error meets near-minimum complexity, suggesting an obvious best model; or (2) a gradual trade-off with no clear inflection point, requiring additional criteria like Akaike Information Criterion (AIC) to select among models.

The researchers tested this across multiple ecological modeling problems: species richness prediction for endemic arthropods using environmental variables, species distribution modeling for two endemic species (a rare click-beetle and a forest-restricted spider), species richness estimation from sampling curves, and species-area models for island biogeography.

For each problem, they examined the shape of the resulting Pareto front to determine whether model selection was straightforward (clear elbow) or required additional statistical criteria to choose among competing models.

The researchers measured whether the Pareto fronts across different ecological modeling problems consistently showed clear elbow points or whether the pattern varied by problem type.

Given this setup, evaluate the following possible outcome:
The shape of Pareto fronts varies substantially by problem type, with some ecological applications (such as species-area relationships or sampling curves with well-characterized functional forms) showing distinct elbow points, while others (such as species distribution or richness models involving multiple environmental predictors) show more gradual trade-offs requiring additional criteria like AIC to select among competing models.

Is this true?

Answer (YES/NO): NO